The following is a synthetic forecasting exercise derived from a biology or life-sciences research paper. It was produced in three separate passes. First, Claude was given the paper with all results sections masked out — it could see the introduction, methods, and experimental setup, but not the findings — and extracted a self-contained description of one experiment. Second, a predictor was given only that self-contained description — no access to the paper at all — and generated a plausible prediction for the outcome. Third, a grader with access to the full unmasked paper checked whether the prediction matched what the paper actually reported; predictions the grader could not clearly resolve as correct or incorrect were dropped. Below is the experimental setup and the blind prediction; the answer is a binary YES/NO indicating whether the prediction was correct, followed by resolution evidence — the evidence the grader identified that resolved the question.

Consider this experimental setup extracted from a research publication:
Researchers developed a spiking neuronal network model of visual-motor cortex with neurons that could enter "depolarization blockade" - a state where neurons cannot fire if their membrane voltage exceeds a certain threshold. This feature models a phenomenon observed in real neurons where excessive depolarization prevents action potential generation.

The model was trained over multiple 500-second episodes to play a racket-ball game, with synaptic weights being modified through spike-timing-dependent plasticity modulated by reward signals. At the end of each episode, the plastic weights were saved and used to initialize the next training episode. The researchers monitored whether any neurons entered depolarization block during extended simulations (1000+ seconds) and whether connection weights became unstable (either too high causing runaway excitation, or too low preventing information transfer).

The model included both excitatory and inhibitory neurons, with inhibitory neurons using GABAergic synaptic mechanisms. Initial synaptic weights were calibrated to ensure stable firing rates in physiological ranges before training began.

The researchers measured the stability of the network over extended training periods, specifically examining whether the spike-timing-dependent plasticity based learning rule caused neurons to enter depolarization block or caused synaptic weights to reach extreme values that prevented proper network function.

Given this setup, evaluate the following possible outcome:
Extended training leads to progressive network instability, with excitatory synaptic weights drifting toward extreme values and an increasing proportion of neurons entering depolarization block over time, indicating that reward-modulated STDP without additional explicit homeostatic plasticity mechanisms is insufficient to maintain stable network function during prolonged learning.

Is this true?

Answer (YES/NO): NO